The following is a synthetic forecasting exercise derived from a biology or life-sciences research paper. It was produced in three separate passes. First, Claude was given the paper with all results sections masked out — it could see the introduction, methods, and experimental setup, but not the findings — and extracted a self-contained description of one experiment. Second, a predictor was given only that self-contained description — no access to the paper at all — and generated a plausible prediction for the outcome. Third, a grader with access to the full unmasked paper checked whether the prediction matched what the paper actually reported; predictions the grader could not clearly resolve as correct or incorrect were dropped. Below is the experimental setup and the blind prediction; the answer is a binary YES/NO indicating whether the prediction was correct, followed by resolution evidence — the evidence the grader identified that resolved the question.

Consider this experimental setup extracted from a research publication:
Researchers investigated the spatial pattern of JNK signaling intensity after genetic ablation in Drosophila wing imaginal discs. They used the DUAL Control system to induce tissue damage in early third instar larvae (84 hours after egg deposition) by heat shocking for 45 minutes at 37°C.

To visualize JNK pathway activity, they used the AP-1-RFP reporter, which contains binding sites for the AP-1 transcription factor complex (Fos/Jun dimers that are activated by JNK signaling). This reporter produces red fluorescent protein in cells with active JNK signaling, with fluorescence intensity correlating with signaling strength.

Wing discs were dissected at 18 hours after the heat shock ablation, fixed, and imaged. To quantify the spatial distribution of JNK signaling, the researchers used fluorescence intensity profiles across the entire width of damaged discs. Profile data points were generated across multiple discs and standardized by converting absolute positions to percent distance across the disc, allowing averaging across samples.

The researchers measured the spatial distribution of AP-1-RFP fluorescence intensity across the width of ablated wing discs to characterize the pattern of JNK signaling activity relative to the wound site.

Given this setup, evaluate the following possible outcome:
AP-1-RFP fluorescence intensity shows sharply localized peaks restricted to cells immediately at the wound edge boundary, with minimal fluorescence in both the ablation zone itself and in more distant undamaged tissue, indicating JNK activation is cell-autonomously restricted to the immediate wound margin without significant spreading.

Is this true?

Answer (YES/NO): NO